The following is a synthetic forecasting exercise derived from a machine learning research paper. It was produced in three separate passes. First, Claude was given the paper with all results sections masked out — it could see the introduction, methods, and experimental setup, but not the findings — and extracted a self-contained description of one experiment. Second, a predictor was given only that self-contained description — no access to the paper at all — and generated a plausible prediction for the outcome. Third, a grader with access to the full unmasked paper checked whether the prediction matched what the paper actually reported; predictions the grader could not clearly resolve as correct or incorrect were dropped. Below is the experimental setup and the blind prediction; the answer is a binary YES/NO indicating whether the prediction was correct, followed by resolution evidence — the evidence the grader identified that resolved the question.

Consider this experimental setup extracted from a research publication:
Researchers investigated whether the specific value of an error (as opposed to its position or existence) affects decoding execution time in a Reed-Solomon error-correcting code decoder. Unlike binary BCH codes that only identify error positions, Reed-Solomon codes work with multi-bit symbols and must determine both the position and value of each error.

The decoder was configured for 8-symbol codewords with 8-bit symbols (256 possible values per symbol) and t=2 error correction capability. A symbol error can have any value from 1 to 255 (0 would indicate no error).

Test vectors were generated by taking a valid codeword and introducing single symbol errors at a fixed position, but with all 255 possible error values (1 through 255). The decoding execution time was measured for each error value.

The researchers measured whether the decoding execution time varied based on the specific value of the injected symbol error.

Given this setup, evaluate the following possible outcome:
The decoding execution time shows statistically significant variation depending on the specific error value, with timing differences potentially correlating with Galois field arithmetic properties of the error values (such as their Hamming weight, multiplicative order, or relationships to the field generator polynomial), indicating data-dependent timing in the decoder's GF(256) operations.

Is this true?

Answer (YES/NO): NO